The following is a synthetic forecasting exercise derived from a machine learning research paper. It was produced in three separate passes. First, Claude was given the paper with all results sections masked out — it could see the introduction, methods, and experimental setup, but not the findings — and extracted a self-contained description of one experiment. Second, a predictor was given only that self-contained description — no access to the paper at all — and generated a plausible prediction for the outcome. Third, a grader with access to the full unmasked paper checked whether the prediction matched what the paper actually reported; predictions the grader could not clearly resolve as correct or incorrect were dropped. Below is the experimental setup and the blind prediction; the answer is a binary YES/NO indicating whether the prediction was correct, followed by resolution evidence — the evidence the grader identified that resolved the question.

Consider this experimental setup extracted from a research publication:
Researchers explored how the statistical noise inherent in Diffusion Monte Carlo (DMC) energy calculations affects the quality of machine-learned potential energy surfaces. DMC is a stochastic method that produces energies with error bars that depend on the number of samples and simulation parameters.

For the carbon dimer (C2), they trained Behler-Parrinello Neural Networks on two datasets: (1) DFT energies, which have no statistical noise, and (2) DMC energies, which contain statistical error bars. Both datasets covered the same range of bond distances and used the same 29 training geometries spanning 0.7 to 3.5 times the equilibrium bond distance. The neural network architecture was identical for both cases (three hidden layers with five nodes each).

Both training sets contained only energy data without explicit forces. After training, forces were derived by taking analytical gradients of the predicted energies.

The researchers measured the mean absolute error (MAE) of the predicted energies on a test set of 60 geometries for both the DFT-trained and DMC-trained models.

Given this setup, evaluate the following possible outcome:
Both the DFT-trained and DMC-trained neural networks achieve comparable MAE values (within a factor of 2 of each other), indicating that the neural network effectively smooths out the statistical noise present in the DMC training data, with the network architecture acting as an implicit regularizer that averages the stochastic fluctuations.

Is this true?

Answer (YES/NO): YES